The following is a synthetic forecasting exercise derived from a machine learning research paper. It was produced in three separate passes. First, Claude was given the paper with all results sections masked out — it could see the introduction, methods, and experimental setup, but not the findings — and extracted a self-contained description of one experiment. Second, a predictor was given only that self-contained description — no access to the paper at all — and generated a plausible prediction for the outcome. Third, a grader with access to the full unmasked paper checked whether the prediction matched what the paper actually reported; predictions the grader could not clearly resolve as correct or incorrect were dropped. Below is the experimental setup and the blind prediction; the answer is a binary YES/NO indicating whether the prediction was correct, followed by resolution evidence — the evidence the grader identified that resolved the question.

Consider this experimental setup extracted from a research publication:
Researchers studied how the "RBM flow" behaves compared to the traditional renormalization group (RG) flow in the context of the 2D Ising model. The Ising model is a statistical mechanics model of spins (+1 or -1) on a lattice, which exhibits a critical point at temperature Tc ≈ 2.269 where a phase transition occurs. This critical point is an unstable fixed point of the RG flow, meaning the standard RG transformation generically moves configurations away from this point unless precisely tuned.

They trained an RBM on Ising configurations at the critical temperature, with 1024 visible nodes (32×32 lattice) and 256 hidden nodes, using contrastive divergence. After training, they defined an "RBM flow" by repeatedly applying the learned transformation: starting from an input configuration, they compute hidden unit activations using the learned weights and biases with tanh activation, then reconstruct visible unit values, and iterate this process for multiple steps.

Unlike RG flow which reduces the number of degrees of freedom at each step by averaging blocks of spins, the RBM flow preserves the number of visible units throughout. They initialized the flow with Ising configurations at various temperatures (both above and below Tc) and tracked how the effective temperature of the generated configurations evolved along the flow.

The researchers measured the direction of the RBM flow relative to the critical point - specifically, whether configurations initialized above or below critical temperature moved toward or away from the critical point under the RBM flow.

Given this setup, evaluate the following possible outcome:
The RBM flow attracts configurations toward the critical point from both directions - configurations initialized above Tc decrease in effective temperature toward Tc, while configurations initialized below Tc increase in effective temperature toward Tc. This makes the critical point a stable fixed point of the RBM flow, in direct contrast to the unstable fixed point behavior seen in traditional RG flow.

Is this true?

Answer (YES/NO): YES